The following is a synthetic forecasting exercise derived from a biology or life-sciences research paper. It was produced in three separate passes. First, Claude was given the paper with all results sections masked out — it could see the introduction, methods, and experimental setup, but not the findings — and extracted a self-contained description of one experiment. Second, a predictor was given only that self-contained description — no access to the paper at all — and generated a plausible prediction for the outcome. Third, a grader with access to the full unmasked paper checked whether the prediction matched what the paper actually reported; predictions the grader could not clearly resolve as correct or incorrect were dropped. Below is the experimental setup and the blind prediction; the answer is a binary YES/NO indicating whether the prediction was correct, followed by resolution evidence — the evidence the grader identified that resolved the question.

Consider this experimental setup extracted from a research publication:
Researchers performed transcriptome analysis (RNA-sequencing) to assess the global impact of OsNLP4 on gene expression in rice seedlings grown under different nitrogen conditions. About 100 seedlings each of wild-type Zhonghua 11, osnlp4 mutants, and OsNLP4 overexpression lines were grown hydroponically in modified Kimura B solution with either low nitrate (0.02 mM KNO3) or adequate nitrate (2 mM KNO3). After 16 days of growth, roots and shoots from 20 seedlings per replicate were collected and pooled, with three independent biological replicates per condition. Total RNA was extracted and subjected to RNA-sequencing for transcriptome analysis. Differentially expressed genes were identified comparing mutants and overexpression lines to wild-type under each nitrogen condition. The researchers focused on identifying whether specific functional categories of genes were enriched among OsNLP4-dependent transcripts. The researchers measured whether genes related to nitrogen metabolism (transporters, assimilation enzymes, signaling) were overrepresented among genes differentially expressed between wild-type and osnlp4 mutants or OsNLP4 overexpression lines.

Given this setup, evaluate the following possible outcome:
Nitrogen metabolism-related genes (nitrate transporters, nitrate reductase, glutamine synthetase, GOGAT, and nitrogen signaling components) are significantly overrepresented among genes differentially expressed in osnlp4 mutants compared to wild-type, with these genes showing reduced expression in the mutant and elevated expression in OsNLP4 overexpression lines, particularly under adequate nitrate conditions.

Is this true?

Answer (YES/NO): YES